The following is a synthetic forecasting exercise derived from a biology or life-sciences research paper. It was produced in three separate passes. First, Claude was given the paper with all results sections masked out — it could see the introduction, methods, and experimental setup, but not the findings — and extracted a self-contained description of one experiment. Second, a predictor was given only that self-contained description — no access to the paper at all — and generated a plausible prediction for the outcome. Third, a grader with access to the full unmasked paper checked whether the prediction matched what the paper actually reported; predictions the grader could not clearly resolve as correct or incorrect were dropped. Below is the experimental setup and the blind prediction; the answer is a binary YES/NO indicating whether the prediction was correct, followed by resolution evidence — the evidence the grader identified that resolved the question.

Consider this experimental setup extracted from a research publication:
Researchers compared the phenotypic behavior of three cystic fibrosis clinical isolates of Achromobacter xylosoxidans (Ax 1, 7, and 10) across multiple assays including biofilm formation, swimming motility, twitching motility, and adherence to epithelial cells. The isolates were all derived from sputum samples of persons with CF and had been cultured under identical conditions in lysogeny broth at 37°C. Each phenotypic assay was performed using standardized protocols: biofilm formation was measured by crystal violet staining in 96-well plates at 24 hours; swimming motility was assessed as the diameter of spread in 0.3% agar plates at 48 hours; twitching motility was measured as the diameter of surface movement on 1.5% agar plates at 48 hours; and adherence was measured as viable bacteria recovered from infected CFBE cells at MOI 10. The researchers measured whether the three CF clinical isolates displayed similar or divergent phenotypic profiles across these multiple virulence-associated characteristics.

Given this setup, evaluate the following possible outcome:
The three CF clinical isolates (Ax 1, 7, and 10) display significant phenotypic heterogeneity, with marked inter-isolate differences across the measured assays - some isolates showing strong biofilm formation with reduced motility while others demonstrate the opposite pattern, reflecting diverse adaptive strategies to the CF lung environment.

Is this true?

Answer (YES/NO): NO